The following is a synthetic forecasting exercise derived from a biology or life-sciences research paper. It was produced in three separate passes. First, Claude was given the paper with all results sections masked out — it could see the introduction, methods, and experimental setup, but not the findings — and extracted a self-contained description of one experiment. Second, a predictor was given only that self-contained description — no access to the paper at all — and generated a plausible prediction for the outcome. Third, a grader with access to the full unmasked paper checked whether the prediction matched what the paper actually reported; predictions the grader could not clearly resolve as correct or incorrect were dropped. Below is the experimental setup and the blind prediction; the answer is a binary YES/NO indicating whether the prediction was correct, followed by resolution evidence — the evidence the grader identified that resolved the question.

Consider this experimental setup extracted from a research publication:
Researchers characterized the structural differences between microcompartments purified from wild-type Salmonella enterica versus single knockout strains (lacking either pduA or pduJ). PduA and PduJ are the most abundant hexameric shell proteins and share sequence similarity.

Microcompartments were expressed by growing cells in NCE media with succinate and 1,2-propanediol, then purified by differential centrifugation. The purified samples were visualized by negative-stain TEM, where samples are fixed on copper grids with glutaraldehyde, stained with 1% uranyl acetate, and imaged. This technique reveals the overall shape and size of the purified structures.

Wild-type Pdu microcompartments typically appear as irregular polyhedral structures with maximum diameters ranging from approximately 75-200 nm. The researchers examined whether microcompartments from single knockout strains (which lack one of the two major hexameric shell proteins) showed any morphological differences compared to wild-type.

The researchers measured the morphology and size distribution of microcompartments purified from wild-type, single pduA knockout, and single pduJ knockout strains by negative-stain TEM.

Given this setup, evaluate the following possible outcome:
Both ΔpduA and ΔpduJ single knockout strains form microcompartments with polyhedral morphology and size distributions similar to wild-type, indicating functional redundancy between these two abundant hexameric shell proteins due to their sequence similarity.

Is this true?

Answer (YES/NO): YES